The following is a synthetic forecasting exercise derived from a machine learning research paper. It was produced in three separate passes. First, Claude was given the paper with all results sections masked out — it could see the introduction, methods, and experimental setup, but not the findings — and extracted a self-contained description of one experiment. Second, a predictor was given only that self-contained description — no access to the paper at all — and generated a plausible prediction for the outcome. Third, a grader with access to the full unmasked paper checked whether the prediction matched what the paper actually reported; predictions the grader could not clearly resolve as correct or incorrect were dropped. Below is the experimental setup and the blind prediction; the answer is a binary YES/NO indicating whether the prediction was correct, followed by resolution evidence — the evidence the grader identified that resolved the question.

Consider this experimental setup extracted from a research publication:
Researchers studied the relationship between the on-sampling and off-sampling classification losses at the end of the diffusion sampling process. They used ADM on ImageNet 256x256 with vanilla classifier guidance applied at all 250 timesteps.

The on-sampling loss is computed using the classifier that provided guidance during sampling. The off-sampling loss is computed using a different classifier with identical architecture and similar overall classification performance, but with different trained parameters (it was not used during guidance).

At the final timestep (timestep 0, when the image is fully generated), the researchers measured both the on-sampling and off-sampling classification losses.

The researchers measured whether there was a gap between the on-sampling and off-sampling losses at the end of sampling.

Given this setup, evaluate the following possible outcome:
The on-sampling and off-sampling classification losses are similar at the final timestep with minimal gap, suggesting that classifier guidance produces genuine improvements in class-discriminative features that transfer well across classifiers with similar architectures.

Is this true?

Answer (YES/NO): NO